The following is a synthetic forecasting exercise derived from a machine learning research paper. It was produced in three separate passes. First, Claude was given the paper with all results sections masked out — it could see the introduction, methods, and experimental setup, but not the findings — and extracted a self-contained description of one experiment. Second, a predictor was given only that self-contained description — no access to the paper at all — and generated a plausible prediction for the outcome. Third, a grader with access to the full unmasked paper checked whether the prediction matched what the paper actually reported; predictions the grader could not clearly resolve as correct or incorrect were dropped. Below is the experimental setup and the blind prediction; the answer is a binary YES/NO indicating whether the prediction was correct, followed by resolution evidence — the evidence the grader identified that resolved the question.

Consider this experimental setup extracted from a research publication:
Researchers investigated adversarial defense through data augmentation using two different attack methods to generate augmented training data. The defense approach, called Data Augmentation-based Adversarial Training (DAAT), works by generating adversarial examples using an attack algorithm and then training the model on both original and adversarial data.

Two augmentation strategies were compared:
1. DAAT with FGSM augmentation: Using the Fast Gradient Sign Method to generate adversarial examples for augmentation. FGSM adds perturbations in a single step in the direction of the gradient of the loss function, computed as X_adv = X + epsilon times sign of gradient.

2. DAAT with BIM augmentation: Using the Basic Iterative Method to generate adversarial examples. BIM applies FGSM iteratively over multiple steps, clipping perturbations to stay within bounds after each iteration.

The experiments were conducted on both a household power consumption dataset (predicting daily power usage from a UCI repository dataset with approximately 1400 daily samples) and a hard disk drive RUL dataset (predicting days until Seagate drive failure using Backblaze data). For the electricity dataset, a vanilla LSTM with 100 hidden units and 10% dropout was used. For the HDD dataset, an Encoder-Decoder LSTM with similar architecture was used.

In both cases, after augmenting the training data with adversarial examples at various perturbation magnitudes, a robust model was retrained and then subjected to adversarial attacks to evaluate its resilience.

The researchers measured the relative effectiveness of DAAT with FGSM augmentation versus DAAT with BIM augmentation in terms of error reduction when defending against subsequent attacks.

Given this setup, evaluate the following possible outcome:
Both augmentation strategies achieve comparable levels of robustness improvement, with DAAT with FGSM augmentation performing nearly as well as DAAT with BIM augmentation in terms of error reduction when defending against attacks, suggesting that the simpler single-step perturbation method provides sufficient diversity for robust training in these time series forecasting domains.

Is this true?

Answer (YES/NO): NO